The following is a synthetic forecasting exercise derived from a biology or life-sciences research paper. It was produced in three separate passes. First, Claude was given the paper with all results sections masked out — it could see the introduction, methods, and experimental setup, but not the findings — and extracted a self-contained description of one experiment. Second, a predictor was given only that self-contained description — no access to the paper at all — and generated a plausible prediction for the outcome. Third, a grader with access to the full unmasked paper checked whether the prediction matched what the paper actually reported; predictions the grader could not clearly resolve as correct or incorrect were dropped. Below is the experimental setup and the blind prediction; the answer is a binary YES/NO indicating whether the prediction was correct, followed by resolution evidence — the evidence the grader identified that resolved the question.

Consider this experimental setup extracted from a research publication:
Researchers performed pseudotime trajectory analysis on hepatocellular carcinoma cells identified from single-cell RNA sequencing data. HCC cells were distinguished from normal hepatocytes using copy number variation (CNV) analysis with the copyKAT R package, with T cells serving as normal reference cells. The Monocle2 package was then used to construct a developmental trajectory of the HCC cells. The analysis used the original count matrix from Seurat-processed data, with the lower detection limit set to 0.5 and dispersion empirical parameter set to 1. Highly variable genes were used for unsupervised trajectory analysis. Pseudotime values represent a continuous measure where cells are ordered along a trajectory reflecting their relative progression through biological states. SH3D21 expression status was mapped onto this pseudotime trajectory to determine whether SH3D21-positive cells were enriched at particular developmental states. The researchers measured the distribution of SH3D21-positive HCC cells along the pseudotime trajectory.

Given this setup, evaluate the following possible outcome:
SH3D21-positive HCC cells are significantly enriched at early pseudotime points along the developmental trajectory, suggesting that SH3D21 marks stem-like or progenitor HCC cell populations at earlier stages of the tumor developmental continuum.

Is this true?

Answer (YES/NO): NO